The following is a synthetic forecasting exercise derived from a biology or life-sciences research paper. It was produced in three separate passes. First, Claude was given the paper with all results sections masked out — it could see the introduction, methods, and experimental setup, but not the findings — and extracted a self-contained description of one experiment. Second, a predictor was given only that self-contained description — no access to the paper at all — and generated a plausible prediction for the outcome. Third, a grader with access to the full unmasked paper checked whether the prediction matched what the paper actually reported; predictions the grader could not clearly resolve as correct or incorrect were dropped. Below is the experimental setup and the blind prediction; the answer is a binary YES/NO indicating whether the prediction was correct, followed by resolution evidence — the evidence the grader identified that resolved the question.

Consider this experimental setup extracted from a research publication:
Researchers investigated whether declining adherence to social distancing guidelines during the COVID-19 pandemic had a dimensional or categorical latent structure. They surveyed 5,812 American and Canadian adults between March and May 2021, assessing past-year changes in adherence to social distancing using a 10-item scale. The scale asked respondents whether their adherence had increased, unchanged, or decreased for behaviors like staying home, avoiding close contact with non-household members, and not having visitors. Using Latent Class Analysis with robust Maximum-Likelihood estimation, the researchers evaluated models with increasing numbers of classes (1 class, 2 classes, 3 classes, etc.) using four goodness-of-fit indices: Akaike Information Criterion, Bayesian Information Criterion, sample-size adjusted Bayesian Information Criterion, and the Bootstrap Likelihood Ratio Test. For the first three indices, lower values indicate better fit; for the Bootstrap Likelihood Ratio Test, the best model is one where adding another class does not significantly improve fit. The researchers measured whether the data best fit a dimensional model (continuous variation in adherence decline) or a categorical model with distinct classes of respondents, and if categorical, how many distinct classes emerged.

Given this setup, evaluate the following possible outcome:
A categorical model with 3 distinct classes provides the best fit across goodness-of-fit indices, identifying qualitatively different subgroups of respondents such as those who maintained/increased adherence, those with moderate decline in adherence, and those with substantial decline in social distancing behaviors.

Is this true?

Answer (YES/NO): NO